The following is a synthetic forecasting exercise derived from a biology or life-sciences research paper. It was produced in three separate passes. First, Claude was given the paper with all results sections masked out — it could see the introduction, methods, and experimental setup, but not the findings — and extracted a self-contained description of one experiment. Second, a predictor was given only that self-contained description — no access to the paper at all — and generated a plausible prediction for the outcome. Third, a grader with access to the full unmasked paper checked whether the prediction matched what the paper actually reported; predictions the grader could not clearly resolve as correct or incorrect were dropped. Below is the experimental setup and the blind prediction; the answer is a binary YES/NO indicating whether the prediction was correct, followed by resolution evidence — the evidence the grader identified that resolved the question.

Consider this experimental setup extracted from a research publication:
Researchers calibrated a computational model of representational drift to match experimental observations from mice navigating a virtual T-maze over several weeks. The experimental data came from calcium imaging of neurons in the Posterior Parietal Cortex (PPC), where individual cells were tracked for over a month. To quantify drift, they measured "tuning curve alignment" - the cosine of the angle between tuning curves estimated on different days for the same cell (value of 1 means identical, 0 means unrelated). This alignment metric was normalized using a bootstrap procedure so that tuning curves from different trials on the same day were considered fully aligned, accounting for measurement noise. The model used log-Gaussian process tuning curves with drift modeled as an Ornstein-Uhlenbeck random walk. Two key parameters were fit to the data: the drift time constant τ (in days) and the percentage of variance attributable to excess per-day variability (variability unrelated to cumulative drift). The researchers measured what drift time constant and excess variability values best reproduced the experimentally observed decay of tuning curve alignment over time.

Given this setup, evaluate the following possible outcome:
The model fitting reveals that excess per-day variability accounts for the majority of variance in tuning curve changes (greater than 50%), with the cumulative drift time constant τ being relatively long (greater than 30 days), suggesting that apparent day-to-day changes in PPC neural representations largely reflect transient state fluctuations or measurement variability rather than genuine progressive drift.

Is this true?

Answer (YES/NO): NO